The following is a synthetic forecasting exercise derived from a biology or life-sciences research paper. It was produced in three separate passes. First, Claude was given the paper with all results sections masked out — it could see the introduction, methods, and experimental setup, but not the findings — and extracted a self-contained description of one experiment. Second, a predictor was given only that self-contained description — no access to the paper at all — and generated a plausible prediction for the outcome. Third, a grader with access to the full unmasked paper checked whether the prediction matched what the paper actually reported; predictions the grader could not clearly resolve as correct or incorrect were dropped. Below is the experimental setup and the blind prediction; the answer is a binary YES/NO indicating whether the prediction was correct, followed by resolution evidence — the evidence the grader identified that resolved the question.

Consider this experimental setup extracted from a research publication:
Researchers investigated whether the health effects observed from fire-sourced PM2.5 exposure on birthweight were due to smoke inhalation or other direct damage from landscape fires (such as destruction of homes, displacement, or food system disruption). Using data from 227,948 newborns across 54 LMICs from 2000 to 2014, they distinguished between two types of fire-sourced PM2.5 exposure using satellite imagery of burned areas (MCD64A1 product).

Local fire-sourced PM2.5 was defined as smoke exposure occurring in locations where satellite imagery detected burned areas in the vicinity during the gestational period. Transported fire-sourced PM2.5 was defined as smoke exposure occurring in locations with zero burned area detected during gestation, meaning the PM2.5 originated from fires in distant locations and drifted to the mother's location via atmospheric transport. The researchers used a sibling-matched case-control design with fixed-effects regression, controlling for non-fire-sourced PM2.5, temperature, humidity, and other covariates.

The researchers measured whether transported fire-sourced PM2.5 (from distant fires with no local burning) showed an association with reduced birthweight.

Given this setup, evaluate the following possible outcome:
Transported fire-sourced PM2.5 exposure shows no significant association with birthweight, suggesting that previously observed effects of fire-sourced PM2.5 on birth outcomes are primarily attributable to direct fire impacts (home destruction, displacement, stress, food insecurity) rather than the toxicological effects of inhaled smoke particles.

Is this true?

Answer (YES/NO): NO